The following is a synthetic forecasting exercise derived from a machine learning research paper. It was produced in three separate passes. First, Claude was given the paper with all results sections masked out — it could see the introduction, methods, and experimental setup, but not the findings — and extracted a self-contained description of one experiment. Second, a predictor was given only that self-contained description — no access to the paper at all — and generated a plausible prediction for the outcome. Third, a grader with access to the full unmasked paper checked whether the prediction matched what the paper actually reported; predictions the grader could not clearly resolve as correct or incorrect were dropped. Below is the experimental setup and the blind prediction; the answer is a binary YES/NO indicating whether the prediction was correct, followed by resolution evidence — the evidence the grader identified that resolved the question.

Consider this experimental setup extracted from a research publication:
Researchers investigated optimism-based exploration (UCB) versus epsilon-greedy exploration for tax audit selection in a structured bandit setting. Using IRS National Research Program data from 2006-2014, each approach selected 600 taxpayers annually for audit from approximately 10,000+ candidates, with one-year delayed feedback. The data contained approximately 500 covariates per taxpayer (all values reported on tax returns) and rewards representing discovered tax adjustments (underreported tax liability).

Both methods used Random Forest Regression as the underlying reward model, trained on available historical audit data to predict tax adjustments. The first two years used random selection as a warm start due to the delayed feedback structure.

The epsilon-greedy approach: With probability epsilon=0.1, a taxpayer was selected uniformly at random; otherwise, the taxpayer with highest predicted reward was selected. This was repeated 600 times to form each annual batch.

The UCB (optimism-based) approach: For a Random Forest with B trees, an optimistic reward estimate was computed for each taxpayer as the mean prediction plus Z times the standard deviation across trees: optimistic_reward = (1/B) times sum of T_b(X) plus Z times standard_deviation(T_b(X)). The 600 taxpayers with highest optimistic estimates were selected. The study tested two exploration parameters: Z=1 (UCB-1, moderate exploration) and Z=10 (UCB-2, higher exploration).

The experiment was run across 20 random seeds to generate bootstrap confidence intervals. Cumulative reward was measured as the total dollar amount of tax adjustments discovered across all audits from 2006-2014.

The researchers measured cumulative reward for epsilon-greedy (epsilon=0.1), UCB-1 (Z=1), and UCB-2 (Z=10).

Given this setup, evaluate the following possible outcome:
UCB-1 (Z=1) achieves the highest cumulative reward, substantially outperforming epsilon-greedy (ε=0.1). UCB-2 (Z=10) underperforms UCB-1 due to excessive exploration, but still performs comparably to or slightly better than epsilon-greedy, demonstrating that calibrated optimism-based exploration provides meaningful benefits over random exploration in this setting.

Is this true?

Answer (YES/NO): NO